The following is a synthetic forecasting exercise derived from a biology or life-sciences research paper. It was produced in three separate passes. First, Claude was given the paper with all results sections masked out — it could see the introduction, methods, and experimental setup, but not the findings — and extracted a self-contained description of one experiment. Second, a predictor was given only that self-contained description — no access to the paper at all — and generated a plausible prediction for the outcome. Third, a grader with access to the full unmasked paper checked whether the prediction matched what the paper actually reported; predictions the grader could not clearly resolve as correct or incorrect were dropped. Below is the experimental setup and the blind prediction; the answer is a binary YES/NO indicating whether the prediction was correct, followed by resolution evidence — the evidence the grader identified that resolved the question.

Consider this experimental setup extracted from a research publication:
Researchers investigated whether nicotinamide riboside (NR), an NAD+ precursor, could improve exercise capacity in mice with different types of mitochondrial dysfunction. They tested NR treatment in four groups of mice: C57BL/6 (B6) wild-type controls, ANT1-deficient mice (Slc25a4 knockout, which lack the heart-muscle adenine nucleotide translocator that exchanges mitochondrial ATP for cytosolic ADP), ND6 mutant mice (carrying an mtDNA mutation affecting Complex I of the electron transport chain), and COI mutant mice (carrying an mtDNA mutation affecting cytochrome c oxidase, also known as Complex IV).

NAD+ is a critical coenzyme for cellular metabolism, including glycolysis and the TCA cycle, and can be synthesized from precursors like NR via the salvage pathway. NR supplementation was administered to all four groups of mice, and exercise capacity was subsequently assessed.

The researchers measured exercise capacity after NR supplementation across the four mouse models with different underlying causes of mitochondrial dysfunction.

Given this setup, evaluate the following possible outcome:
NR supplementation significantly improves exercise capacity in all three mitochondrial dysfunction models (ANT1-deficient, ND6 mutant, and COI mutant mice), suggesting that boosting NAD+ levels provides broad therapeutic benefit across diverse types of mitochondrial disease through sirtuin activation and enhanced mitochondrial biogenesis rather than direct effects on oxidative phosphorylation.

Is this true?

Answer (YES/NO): NO